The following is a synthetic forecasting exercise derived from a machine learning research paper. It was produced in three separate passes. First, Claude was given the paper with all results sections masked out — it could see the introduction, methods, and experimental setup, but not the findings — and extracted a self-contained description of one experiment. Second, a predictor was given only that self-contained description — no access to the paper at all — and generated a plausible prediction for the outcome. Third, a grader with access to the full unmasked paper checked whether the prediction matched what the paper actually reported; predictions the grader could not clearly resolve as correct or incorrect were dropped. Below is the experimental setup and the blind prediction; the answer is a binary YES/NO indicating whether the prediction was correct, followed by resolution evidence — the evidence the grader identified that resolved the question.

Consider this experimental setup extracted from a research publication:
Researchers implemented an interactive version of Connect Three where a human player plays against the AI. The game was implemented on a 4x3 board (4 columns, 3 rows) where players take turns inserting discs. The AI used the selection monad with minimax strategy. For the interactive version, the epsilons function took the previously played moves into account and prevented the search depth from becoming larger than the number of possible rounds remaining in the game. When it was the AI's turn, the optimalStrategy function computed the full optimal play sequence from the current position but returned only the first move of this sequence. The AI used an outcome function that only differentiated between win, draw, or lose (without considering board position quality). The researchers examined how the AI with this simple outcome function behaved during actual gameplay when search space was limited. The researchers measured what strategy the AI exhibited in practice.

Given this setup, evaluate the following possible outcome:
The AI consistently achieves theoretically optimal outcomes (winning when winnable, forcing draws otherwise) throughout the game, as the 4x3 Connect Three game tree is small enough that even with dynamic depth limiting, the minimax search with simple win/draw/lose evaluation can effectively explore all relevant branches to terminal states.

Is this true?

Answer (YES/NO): NO